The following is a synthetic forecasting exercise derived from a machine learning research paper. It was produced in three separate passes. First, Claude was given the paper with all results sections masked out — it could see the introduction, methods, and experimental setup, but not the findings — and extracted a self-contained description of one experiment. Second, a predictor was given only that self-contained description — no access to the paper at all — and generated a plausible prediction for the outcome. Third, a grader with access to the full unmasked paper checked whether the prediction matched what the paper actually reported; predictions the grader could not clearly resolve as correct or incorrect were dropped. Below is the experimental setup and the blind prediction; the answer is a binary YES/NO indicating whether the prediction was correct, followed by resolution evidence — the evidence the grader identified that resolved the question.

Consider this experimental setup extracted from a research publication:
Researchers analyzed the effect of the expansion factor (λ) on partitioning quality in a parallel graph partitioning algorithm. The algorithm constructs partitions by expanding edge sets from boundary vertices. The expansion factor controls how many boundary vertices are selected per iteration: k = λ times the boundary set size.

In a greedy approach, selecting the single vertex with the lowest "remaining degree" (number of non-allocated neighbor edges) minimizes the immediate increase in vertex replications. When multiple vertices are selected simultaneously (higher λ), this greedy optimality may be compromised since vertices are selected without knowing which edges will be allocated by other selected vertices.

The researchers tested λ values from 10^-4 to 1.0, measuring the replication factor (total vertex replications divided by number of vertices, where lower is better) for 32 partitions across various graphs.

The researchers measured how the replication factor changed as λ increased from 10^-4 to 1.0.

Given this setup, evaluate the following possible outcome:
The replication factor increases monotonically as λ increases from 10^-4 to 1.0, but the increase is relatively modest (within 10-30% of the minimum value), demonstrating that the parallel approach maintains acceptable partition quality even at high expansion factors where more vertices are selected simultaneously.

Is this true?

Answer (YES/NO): NO